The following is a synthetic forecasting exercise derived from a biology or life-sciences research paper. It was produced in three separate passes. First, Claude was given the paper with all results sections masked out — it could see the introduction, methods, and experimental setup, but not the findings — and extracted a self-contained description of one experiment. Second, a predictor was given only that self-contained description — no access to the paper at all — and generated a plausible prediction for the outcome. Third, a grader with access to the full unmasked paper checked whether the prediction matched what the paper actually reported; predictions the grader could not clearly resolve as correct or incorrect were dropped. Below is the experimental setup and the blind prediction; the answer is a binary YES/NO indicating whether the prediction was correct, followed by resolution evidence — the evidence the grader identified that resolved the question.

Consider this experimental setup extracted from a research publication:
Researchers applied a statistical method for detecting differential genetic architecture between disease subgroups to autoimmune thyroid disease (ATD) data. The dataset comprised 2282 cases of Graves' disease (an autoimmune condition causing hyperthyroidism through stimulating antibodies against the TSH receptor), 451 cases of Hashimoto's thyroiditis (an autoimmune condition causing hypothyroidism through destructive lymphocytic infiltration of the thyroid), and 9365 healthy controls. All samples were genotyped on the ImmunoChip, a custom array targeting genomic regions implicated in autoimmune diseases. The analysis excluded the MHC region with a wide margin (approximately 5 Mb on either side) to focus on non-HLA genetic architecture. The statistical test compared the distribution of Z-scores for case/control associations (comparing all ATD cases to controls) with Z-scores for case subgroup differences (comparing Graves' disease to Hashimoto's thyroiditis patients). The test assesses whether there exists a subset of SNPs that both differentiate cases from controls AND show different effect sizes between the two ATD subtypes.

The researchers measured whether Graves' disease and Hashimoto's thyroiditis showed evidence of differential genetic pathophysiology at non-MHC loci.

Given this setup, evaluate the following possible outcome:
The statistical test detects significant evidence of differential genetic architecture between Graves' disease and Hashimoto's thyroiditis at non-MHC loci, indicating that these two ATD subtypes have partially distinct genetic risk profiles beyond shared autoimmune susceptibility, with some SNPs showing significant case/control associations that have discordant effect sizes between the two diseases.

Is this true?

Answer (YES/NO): YES